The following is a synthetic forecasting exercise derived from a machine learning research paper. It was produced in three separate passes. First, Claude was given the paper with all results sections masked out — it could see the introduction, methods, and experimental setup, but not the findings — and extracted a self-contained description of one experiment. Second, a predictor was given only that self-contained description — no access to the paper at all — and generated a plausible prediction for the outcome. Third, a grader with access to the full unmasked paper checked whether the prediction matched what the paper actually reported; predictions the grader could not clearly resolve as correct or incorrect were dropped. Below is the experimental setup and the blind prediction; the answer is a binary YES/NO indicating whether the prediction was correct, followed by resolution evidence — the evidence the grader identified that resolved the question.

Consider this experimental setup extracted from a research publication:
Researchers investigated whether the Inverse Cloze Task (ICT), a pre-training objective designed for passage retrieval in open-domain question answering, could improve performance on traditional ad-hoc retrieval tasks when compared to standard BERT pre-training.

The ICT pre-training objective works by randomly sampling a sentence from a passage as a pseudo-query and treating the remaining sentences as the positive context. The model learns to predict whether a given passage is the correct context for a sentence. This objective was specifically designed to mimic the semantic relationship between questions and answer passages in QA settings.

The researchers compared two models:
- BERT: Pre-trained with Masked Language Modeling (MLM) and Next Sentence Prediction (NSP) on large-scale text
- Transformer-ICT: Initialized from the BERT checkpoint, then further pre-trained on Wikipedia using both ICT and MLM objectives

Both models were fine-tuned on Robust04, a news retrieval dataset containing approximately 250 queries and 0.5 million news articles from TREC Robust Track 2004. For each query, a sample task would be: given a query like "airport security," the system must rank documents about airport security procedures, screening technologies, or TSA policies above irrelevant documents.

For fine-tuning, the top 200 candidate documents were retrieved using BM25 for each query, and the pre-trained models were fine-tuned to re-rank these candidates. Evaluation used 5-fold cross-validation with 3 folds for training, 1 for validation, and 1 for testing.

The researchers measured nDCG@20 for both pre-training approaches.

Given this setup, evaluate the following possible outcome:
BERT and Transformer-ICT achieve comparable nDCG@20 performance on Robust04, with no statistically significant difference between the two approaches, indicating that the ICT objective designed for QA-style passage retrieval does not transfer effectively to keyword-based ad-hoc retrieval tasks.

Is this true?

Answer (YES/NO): YES